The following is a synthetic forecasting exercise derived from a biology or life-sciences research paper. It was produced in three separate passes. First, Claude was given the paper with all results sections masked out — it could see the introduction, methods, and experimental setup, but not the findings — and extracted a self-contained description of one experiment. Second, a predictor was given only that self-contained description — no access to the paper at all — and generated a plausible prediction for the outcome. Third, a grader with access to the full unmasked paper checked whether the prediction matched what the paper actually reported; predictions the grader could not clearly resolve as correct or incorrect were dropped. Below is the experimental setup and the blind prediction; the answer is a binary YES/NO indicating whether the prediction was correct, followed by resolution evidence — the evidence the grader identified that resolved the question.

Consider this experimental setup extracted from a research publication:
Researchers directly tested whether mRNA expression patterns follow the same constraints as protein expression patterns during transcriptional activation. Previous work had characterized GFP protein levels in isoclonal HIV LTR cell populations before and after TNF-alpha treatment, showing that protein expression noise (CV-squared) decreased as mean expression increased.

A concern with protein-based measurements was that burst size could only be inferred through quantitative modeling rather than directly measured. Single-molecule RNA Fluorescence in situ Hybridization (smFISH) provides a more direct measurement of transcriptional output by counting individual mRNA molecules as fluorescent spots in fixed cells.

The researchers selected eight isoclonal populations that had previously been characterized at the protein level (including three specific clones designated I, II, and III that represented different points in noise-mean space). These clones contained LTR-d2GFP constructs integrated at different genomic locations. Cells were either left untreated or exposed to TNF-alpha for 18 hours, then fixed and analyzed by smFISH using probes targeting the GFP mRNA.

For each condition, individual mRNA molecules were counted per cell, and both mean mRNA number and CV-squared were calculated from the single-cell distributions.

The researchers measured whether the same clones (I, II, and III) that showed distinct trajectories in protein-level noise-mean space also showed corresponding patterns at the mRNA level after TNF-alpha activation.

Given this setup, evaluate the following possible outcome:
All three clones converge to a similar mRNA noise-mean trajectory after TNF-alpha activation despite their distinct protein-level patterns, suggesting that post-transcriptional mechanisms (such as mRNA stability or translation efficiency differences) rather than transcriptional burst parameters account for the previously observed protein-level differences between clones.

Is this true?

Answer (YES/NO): NO